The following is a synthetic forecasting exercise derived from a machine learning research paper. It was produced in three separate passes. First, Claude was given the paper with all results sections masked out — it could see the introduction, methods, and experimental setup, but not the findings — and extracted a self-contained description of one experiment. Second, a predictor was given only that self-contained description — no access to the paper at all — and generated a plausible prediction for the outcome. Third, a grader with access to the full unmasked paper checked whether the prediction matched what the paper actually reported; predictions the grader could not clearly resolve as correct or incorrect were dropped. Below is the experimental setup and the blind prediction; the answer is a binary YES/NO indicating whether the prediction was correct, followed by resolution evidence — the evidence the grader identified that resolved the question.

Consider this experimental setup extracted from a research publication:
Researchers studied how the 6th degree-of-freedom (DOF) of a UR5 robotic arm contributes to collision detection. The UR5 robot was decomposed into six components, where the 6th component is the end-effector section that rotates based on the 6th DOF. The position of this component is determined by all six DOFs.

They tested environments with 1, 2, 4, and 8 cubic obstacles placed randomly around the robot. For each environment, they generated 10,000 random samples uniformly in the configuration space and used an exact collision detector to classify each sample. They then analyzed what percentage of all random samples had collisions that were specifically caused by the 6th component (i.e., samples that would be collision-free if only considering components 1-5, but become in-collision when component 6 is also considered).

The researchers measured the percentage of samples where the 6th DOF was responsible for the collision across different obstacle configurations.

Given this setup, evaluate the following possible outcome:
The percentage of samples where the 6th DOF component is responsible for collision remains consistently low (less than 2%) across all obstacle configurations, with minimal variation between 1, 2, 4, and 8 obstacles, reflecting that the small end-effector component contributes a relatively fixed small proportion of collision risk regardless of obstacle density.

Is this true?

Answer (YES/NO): YES